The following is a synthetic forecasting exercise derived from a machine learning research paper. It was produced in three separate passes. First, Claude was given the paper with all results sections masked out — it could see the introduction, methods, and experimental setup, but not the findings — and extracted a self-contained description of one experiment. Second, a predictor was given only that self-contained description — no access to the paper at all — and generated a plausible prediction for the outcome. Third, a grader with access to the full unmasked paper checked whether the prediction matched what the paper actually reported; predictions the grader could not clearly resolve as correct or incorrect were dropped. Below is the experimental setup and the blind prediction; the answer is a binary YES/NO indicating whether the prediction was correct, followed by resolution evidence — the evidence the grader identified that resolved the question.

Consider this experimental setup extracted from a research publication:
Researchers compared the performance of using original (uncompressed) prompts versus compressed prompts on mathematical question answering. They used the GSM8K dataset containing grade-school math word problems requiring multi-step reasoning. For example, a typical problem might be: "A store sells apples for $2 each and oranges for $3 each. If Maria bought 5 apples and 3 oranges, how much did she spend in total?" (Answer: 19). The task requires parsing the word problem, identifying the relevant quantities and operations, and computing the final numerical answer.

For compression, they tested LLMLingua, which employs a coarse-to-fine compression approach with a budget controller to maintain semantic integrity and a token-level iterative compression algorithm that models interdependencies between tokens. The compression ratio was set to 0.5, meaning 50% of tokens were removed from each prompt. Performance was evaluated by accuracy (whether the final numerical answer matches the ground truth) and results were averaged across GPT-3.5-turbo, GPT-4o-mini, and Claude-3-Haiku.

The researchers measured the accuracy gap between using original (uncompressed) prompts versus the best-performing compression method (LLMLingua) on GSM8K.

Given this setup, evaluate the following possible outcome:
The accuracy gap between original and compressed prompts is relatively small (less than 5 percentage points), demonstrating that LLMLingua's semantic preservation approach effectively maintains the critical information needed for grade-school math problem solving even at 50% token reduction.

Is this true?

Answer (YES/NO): YES